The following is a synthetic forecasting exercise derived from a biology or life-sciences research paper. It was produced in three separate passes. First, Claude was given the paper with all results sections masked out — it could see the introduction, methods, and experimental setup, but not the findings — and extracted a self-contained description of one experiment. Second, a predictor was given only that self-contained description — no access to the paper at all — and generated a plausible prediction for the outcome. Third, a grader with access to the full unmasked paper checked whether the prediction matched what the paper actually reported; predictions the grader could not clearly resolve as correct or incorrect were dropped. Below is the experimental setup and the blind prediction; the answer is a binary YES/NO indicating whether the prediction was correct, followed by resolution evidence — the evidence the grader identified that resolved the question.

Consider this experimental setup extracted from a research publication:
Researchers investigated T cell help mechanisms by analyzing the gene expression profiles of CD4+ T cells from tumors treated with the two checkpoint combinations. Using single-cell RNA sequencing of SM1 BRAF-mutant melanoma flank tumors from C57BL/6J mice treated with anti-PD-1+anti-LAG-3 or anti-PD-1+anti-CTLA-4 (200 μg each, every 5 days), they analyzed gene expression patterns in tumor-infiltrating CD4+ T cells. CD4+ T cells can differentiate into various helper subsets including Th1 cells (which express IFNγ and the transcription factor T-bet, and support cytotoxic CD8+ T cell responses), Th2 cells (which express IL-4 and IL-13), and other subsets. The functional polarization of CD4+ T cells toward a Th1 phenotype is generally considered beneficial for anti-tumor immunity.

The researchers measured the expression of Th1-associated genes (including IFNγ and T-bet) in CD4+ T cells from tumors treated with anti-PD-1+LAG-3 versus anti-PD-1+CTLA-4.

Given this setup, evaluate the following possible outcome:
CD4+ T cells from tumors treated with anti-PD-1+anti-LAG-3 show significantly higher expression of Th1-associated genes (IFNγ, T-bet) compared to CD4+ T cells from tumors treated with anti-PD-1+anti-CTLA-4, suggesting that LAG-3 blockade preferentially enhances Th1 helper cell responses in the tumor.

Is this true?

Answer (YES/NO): NO